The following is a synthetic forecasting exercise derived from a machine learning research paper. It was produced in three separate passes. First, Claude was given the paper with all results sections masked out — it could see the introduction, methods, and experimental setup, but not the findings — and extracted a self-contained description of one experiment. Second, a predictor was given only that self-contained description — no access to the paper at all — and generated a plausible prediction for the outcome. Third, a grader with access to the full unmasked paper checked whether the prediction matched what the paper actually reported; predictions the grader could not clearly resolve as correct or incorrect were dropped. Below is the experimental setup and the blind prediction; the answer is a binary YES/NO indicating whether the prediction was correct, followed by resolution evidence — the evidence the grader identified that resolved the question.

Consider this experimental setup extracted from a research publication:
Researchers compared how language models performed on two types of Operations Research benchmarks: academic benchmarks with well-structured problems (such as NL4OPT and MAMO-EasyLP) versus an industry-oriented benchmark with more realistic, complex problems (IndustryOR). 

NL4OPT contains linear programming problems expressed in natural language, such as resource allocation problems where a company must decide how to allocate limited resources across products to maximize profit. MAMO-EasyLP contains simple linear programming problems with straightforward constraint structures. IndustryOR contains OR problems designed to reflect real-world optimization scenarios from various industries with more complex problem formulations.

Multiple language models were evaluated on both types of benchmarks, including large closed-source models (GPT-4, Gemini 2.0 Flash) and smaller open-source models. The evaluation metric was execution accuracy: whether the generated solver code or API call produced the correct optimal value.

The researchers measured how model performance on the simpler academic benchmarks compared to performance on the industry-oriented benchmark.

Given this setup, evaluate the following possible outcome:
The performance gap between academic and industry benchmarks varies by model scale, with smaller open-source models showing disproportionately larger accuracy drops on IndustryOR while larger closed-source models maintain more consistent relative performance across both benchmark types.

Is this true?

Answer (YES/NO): NO